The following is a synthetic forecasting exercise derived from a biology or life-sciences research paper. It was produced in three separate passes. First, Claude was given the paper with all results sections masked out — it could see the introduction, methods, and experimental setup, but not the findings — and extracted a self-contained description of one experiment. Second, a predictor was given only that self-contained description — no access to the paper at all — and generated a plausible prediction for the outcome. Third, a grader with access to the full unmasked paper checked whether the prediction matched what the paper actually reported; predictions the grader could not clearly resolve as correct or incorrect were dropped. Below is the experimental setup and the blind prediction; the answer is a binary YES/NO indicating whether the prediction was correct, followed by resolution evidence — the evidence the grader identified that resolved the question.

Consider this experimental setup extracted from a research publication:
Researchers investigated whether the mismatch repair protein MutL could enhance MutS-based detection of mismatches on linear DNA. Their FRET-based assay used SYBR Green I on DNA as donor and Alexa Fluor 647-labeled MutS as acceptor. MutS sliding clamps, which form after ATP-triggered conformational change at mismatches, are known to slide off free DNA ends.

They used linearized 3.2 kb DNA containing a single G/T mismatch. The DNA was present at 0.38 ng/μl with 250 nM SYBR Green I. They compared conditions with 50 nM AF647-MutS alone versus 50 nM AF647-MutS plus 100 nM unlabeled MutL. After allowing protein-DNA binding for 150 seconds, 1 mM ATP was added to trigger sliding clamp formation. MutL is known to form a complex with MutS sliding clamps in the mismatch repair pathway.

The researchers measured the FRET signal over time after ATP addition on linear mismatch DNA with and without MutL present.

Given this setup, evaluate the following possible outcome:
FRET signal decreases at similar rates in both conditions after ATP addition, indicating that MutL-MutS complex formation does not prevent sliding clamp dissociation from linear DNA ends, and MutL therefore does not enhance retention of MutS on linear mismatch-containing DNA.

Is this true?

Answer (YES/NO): NO